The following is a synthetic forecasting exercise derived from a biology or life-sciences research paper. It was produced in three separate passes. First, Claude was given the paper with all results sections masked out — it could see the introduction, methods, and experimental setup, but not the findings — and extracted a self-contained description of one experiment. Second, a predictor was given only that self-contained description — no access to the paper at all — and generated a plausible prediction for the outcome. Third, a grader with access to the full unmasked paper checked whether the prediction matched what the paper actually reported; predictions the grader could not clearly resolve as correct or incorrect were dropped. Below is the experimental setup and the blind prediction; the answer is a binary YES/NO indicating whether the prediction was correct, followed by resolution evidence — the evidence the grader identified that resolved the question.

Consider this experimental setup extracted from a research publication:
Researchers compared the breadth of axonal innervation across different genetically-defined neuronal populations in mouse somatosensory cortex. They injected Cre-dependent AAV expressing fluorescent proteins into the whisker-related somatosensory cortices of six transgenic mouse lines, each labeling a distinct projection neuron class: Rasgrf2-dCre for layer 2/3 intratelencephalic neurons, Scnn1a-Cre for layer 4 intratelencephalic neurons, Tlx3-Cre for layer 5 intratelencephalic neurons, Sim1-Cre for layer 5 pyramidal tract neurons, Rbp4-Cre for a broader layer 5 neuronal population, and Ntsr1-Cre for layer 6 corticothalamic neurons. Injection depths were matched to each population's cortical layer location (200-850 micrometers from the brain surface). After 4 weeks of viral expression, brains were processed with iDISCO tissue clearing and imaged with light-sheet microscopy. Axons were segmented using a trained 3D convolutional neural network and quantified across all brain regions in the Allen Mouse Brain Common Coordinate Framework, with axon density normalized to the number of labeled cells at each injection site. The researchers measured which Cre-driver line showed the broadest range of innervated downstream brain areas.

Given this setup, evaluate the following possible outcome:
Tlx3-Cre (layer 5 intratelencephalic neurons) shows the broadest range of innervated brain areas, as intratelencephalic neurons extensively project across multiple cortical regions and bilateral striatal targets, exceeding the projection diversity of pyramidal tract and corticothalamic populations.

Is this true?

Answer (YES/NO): NO